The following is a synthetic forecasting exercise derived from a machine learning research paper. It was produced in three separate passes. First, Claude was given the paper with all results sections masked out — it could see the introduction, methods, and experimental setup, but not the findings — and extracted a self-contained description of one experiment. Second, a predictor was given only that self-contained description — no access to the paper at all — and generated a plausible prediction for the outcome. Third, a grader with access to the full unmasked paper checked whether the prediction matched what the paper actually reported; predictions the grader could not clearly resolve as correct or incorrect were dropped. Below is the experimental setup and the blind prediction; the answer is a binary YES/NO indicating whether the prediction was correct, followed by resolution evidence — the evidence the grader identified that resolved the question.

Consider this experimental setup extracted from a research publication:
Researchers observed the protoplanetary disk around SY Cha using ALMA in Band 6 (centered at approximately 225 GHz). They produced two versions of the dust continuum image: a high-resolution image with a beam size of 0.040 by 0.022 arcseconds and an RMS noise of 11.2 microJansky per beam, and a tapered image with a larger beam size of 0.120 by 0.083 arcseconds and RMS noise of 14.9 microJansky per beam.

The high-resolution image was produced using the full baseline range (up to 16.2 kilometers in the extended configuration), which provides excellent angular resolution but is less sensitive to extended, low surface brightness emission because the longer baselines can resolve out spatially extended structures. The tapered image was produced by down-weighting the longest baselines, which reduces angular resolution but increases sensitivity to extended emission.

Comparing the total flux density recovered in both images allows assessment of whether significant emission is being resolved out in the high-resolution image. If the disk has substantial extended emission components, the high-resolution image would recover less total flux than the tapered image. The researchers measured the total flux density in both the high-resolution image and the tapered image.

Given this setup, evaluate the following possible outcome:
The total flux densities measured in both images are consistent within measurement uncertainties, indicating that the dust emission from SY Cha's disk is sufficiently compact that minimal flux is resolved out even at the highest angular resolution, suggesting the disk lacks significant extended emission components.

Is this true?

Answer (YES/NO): YES